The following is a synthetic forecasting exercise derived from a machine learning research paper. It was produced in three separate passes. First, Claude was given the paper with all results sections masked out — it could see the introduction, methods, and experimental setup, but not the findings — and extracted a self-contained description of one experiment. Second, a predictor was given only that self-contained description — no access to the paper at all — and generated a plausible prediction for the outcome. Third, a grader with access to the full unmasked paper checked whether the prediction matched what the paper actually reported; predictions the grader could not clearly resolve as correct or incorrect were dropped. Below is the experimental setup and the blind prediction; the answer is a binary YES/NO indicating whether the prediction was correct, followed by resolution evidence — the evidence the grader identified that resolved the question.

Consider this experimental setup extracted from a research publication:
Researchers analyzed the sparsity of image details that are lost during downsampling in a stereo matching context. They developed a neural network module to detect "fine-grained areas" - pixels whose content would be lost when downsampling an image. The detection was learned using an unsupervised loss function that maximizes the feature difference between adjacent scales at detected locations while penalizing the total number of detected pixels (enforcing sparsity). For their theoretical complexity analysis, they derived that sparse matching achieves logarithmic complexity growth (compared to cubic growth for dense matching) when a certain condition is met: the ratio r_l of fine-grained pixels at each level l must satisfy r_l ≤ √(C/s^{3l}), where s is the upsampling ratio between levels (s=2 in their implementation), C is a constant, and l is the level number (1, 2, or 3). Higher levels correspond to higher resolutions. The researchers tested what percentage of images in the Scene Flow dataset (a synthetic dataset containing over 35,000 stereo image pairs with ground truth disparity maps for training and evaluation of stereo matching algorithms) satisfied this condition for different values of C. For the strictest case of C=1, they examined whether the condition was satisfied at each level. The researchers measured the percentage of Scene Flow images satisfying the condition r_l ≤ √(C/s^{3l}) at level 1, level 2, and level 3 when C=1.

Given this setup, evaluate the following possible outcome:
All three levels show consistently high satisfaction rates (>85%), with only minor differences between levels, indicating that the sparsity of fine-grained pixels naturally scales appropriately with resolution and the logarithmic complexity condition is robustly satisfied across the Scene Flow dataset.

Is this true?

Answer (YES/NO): NO